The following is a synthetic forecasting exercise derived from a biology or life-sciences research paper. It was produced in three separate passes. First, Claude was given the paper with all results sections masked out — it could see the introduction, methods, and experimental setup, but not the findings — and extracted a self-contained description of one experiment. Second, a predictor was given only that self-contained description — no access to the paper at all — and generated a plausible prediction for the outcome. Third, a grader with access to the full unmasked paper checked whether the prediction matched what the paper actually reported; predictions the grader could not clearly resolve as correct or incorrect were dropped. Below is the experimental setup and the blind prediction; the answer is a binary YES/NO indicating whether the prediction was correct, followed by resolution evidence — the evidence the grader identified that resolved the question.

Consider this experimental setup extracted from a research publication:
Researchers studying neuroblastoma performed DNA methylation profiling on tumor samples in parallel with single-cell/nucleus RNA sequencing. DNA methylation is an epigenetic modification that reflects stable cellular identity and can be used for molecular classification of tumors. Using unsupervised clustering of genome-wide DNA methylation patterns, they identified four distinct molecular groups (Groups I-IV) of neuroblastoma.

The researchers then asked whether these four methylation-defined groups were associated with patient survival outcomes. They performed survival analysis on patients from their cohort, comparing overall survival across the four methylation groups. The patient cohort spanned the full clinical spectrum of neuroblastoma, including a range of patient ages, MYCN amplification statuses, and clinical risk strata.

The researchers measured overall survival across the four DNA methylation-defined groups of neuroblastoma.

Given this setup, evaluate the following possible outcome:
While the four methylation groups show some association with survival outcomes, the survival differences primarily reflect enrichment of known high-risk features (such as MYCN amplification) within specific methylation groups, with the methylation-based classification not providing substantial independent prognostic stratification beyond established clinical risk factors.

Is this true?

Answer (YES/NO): NO